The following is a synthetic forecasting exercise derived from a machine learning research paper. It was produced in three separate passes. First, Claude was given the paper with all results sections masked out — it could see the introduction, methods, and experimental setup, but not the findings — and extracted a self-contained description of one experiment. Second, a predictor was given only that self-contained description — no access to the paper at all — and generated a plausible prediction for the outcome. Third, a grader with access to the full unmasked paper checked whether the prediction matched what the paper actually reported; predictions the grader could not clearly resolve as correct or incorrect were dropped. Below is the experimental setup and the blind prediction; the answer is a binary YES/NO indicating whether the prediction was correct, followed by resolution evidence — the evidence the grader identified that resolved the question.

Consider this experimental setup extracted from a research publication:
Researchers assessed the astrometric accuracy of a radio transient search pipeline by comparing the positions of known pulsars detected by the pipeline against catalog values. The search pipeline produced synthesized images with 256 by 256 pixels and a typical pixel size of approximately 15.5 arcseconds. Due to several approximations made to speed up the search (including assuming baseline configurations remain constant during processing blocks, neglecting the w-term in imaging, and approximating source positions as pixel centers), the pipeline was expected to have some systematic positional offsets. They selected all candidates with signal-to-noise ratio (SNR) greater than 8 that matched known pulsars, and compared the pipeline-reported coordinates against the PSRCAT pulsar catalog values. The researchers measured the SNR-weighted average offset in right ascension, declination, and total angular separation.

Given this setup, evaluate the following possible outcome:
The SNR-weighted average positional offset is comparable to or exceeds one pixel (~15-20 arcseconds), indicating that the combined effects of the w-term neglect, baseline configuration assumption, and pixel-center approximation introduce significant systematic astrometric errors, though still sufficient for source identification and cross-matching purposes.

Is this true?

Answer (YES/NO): NO